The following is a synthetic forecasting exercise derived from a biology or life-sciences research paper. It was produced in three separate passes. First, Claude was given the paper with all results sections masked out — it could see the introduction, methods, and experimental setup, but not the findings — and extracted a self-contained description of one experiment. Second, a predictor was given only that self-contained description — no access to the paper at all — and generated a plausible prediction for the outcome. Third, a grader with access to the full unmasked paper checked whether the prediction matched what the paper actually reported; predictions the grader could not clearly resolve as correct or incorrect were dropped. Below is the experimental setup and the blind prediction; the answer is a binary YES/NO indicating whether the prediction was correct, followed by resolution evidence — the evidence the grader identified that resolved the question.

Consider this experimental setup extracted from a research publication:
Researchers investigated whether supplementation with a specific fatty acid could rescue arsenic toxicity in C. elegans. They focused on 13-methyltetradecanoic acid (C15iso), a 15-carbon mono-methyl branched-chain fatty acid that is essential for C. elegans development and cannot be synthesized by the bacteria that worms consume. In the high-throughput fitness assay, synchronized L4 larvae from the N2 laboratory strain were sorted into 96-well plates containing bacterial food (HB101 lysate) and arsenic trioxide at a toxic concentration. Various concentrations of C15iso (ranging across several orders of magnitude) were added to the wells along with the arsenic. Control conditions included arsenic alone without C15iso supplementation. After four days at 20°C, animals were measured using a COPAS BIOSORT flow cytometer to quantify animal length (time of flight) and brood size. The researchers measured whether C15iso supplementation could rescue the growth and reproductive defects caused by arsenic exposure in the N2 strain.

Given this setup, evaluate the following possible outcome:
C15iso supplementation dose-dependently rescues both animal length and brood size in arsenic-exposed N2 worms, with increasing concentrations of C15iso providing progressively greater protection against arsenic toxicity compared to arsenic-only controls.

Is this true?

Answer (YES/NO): NO